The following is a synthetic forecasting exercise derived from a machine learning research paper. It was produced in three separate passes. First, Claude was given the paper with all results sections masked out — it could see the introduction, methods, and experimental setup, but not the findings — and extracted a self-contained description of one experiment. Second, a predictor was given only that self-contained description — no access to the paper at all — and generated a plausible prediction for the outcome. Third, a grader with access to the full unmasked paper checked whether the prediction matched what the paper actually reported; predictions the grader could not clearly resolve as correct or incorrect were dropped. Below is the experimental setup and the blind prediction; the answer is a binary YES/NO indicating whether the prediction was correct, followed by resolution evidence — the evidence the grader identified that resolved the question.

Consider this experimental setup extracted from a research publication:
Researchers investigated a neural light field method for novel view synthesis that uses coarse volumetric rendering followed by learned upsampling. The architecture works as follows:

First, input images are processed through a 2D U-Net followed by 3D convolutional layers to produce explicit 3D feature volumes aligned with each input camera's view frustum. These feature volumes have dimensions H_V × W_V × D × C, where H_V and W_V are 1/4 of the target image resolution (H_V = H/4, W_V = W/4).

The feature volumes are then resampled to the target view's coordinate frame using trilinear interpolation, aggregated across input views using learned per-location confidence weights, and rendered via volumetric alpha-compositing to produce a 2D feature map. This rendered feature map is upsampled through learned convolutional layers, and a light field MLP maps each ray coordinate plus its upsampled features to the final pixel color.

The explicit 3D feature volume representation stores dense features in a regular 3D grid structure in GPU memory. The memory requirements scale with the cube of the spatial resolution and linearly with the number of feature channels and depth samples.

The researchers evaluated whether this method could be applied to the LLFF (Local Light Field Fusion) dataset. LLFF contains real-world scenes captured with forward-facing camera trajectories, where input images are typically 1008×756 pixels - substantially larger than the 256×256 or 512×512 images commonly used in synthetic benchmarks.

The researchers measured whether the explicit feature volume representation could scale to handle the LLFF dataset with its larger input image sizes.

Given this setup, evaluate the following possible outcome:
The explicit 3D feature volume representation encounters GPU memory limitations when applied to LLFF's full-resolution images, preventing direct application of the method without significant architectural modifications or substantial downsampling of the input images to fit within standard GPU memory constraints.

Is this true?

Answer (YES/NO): YES